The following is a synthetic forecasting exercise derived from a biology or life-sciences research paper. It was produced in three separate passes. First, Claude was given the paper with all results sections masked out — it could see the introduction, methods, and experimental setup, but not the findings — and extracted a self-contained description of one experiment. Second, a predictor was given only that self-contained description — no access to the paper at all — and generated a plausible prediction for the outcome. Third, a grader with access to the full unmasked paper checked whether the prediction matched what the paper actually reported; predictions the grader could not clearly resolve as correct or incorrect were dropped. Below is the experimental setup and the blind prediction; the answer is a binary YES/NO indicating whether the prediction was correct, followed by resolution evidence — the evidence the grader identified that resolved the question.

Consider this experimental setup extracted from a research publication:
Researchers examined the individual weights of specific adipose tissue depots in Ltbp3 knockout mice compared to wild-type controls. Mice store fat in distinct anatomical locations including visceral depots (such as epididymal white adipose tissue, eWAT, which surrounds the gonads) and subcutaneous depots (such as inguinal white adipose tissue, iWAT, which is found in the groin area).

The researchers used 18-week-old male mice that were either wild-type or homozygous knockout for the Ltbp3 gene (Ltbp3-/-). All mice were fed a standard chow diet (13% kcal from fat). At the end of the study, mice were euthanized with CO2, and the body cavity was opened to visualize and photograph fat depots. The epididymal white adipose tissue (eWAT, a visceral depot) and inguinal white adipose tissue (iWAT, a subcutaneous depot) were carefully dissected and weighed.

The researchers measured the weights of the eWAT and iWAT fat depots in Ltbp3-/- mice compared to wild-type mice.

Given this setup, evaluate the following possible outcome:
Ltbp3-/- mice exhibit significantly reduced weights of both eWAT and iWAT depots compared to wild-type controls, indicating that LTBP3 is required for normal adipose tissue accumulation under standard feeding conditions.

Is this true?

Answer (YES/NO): YES